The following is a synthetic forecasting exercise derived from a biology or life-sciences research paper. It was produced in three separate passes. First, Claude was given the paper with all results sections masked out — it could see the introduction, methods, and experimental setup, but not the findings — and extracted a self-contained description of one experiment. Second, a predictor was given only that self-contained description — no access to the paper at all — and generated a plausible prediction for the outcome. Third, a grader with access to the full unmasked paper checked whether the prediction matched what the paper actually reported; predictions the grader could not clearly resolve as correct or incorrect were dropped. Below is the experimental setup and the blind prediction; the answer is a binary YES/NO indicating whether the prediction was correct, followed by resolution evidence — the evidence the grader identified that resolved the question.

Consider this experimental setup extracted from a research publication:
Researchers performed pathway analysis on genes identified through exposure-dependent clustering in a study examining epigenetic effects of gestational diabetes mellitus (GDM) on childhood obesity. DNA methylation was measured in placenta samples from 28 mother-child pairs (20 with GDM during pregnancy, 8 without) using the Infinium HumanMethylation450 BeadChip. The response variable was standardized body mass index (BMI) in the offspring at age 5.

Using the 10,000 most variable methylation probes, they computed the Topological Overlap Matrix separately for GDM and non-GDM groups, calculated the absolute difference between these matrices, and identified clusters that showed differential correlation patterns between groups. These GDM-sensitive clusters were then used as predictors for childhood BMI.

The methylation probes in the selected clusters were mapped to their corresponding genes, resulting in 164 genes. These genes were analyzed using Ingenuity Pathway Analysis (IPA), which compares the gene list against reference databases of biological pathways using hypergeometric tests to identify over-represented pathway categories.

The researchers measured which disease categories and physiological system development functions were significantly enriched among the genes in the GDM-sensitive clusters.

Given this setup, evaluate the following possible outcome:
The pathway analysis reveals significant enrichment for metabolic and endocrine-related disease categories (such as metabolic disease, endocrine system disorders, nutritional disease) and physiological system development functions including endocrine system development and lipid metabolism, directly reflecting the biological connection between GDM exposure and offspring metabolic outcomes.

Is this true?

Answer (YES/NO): NO